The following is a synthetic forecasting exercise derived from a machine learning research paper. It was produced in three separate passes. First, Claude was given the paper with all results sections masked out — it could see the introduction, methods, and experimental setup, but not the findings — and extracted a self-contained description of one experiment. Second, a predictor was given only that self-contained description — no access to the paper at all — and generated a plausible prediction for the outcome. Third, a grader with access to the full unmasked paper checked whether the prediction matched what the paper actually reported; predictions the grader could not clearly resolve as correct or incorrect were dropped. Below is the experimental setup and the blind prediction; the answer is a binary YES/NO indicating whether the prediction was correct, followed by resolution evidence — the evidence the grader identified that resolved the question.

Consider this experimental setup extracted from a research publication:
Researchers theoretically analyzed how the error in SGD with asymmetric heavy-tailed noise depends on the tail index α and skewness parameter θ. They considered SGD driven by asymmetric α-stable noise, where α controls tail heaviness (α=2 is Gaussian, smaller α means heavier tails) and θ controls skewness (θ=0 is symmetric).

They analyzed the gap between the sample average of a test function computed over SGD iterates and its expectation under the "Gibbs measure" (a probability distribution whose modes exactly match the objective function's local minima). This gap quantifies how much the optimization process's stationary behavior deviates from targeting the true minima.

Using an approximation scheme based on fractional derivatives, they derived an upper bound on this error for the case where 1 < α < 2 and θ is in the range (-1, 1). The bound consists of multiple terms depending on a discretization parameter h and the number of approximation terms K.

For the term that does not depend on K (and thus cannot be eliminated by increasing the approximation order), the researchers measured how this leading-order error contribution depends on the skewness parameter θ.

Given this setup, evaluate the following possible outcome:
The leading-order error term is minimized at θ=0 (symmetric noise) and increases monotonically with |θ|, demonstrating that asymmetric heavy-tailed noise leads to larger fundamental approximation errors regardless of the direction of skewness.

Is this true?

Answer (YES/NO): YES